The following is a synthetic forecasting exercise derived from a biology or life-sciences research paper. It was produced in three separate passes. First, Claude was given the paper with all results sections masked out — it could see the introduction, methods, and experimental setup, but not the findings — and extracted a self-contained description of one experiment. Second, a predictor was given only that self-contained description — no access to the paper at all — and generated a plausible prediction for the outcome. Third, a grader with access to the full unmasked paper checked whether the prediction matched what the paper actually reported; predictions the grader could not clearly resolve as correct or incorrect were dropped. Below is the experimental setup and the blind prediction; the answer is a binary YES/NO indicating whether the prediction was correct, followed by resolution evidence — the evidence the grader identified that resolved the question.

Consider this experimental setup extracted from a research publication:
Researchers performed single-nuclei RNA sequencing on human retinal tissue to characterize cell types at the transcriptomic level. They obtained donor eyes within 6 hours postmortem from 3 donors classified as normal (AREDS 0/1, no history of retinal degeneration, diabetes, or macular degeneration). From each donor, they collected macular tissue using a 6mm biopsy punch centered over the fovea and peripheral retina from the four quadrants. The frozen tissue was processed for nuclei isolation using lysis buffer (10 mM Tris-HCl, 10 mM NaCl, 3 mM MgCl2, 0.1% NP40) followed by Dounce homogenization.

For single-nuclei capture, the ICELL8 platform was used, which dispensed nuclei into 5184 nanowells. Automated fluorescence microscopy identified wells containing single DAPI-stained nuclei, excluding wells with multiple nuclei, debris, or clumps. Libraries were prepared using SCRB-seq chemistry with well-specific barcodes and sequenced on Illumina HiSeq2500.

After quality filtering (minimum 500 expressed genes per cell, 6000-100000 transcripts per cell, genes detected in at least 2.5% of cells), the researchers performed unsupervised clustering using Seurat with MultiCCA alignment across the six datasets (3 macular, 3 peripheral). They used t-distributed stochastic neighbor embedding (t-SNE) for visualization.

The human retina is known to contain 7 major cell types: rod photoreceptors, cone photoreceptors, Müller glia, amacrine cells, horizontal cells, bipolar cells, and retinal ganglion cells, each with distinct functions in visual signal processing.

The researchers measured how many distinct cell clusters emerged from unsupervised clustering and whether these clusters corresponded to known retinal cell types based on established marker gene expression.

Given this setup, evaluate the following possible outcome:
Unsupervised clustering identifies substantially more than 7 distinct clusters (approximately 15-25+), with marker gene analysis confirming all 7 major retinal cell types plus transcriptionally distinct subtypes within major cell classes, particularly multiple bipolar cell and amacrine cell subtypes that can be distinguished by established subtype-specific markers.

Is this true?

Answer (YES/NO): NO